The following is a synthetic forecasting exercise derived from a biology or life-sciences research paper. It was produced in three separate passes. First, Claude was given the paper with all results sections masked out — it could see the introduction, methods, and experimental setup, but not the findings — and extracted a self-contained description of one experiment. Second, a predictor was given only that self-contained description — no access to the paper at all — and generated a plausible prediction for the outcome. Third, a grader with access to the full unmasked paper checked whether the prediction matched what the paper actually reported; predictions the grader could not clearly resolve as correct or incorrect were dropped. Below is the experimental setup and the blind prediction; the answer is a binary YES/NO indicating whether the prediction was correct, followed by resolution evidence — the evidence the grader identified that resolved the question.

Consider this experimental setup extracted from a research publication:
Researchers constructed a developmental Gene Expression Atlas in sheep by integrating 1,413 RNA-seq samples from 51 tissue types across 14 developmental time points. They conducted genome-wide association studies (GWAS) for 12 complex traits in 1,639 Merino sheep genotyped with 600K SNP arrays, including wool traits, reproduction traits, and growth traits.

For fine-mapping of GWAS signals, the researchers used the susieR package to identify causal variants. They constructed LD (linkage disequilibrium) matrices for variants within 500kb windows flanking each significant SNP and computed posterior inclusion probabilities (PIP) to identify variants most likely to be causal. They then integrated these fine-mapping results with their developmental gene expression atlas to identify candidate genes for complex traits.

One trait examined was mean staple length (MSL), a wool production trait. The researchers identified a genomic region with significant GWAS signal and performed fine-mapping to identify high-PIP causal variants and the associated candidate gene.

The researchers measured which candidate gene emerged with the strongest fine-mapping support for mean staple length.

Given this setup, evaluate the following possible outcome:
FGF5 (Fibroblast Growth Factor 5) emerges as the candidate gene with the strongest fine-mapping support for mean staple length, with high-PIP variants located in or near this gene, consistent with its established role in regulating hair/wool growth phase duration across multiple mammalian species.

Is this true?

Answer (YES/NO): NO